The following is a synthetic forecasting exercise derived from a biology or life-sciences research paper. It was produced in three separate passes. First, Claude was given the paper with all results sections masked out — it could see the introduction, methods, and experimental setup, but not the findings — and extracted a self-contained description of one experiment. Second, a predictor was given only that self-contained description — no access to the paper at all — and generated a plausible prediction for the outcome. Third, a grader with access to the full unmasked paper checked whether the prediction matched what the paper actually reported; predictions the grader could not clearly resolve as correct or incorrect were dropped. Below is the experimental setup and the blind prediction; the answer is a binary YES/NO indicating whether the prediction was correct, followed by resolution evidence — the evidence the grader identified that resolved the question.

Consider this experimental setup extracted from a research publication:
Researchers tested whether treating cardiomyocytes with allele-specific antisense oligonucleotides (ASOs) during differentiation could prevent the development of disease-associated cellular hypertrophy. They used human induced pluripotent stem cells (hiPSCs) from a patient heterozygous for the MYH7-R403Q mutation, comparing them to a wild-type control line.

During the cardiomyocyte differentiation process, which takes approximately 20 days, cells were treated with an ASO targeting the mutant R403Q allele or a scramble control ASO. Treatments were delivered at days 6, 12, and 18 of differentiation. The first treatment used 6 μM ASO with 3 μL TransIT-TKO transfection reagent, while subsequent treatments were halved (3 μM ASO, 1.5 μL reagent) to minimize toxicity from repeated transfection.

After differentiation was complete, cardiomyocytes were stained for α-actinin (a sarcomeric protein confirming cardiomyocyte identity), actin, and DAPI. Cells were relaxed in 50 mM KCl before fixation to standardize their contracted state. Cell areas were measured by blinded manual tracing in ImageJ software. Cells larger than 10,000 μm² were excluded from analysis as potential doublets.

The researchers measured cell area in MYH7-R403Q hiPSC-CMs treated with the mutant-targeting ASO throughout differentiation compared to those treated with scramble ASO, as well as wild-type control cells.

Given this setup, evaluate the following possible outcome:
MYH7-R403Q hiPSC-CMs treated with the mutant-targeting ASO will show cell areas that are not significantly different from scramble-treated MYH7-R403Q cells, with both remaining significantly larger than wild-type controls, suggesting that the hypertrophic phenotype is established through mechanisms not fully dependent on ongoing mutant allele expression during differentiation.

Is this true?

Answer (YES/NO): YES